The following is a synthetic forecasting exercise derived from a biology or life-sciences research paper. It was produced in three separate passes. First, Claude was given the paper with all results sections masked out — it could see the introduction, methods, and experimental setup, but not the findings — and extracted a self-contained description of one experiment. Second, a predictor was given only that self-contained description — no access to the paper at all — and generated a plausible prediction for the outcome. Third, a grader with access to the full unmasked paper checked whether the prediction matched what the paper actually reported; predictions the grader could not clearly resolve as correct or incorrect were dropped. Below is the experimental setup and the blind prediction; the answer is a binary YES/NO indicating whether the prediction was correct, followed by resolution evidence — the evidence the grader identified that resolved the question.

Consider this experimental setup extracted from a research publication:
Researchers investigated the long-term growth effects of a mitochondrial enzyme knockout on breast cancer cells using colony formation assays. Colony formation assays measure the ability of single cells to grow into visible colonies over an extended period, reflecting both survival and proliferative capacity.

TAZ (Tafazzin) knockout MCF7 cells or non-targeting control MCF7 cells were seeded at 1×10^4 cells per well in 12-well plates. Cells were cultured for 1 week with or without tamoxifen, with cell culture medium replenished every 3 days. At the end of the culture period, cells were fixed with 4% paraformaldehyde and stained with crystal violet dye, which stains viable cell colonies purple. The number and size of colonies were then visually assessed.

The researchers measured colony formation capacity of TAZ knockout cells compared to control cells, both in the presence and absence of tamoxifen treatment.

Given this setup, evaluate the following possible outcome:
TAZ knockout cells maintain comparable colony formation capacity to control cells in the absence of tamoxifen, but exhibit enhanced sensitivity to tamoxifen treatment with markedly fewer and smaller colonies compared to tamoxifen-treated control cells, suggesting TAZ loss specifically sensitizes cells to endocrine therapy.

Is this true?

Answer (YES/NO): NO